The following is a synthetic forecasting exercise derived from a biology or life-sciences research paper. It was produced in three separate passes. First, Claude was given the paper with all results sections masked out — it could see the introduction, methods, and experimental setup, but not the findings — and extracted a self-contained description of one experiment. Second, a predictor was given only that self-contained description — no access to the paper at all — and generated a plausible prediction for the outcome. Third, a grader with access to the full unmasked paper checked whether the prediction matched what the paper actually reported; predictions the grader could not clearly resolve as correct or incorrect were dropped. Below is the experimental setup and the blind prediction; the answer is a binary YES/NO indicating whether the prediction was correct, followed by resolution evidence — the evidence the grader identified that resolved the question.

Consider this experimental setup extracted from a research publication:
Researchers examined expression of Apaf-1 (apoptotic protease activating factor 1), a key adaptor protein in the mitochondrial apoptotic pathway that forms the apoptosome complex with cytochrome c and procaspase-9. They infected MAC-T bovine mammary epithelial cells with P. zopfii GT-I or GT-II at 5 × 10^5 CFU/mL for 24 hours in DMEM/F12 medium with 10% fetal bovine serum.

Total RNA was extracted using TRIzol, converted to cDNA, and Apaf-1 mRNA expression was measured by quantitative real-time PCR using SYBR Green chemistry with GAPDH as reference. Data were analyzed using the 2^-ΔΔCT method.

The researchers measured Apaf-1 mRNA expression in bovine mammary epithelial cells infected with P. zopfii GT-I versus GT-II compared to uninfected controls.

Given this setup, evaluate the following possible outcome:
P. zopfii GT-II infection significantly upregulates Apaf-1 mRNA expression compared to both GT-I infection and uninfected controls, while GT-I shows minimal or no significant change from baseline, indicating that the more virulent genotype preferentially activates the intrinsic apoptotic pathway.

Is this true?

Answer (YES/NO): YES